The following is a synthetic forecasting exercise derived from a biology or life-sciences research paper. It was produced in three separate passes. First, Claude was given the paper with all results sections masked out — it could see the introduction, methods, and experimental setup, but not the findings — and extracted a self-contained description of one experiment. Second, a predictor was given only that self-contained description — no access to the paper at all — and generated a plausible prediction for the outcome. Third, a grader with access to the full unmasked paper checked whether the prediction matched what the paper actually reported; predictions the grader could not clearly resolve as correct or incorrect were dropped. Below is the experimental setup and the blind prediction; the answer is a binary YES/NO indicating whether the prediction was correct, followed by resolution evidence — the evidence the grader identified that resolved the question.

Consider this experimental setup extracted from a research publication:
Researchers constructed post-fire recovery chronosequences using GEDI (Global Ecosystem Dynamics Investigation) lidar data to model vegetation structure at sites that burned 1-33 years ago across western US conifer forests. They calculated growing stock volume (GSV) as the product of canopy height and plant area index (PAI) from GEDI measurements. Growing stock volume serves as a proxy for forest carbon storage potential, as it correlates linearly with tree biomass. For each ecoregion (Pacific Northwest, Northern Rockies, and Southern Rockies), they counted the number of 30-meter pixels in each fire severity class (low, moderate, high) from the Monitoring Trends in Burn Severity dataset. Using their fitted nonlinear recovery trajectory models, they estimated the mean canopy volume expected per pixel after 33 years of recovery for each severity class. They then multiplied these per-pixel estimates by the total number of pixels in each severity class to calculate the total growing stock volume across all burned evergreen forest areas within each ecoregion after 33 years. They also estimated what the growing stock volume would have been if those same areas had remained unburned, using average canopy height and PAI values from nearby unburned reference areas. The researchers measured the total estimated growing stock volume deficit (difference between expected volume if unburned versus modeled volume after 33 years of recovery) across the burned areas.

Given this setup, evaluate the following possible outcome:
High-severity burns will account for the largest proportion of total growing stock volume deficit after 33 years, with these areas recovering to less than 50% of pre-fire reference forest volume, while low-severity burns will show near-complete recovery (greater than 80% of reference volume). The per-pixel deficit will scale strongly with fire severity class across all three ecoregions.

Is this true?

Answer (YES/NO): NO